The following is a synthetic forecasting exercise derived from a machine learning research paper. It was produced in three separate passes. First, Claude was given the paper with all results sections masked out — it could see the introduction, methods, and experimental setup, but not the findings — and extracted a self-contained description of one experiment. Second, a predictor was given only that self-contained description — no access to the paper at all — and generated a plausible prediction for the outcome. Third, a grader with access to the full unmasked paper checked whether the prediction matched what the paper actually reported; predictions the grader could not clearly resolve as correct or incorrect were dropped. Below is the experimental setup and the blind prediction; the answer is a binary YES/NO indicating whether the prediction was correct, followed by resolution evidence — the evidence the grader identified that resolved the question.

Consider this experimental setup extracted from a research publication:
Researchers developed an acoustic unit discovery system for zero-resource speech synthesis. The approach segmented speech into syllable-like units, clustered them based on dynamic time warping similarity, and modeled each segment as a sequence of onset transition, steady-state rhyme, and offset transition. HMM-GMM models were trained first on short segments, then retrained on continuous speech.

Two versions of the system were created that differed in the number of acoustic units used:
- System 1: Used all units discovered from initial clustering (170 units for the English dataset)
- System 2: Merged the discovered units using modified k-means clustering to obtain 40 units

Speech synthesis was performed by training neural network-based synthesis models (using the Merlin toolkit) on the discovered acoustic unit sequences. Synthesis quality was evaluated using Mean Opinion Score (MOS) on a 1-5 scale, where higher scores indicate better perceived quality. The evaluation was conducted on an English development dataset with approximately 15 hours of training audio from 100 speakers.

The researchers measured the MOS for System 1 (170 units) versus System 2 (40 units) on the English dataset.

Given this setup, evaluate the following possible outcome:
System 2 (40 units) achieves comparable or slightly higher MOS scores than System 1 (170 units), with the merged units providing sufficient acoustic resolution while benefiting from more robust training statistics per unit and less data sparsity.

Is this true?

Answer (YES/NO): NO